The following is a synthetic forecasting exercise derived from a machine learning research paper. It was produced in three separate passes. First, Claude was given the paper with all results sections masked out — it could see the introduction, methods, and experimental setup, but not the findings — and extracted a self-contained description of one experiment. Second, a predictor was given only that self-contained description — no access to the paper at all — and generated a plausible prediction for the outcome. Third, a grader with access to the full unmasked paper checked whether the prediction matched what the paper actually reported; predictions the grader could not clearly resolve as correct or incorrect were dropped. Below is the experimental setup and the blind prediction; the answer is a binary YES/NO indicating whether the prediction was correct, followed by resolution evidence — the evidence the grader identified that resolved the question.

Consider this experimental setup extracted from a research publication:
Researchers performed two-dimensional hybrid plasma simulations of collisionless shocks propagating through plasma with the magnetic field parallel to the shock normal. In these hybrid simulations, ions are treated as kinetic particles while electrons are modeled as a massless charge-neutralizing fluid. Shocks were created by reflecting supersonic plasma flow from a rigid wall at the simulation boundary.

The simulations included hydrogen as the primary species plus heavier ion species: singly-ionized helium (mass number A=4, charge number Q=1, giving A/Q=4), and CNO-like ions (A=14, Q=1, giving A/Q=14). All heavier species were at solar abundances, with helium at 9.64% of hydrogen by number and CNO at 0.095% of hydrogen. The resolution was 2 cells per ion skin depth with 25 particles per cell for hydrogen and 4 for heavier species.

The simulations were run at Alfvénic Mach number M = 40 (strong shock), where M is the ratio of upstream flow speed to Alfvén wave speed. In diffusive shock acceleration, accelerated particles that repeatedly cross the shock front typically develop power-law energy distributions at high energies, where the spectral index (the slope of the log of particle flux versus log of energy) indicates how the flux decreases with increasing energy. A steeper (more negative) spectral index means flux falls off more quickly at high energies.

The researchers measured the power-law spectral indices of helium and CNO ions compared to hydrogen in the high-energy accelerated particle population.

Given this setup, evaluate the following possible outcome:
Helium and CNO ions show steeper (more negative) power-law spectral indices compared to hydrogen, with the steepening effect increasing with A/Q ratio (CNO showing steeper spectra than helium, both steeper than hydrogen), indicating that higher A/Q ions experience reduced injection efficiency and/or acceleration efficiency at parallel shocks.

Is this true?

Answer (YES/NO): NO